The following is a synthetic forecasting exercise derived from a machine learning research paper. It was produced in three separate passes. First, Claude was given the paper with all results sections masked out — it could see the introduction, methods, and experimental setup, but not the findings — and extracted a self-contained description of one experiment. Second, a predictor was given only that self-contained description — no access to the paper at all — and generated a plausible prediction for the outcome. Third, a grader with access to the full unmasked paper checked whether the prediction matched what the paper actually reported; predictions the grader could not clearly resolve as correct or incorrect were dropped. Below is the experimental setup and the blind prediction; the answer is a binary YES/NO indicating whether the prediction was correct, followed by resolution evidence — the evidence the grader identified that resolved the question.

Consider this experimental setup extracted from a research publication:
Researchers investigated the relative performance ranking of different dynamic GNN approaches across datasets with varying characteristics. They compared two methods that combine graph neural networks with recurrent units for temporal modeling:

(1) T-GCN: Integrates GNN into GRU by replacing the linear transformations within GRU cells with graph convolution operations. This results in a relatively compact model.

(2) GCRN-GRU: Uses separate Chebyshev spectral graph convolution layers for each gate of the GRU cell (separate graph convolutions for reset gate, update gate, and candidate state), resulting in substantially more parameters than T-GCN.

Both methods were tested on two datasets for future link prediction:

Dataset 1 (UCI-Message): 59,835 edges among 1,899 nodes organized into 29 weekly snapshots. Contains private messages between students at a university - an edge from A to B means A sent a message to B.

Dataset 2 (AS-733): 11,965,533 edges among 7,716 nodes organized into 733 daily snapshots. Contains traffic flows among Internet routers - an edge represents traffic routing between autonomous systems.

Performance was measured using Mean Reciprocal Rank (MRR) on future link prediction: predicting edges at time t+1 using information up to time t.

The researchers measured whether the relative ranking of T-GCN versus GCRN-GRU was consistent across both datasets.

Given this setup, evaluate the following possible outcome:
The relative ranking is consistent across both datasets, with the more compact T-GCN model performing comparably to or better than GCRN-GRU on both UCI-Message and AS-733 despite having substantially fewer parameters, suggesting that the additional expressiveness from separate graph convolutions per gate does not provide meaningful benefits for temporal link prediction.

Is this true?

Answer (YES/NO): NO